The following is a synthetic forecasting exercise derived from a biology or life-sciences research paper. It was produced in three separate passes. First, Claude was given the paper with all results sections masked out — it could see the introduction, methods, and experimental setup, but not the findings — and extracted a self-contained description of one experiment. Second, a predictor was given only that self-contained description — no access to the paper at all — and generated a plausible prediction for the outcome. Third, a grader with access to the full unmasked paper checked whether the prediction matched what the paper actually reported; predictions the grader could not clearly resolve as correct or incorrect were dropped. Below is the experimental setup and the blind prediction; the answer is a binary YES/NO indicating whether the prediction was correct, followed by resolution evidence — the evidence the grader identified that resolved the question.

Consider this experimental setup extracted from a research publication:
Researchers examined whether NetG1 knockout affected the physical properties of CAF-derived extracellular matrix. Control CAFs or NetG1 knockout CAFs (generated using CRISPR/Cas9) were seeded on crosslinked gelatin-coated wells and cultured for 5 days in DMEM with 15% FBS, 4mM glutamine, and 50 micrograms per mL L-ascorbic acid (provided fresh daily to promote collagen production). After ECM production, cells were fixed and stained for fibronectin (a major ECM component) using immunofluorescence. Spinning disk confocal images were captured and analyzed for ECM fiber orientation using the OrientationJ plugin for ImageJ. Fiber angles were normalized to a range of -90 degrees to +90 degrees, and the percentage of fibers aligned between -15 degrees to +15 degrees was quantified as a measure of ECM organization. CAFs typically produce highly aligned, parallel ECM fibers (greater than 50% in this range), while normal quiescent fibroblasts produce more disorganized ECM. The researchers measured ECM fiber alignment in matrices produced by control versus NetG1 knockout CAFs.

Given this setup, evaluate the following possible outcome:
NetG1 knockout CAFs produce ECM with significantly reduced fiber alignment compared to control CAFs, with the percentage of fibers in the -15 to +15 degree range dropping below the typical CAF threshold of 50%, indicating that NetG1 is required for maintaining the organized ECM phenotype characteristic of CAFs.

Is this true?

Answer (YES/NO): NO